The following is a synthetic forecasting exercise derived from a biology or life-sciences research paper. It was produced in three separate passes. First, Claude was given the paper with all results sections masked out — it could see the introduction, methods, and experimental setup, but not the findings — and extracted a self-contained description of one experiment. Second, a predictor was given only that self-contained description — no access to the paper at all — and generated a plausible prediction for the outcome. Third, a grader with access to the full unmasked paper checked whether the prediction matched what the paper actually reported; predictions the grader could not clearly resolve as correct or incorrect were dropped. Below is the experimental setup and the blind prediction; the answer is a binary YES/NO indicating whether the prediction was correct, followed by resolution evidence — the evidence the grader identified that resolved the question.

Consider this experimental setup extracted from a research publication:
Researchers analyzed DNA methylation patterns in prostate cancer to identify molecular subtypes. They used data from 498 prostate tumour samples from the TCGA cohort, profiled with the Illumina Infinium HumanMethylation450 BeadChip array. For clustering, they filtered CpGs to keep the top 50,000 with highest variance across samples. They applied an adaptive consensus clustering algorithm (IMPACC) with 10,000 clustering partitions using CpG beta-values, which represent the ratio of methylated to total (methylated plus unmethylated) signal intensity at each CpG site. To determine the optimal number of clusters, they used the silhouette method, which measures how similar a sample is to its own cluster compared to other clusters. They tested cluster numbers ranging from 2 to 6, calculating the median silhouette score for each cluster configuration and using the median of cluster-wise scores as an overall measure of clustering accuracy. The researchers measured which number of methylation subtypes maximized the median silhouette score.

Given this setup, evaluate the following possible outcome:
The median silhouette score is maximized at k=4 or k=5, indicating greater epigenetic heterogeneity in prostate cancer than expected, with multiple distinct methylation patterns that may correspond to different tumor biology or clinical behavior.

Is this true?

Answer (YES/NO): YES